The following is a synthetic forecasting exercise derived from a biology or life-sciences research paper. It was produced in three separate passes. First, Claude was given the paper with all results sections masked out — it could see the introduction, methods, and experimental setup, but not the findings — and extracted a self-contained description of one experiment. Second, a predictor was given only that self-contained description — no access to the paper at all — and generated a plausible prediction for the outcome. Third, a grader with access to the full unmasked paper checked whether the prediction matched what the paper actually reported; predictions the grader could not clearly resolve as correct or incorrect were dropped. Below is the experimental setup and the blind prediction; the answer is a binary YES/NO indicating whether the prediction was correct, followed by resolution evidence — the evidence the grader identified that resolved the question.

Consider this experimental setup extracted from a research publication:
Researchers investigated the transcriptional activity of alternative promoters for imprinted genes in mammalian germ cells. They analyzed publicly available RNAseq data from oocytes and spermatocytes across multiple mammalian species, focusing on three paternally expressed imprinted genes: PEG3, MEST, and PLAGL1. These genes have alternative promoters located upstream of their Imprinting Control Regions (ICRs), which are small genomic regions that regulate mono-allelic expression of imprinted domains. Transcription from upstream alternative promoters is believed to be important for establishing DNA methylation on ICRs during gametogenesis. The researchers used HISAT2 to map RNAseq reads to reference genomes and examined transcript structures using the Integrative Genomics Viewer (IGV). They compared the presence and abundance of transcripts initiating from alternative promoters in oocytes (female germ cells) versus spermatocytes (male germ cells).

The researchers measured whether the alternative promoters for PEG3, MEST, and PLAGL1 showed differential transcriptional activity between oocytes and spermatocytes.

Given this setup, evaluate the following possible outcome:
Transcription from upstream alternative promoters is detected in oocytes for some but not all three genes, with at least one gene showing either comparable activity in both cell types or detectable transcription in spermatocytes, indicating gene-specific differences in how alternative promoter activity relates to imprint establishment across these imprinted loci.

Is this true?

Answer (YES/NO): NO